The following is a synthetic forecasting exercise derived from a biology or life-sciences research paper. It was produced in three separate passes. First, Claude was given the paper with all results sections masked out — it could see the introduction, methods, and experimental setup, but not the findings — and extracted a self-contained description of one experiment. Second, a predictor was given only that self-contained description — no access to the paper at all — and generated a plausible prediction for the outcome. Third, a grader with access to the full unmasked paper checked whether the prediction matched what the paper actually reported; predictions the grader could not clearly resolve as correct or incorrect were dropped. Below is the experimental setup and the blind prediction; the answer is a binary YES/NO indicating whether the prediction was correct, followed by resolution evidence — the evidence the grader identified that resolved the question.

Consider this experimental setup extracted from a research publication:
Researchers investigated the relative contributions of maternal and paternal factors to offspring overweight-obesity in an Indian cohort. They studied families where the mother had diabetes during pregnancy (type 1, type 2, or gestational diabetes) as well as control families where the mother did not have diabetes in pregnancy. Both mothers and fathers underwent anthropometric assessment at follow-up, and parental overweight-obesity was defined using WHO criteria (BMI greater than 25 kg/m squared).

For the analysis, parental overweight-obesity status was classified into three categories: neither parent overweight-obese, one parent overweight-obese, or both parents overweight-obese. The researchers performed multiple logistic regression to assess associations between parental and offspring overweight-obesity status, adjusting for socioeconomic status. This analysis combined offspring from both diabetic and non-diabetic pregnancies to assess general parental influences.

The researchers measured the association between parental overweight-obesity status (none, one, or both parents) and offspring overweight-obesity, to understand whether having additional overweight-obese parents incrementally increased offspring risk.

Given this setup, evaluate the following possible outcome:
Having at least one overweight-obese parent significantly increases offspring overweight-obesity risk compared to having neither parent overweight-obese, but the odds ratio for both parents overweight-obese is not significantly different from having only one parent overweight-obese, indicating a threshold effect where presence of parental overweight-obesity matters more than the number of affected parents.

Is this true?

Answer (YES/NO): NO